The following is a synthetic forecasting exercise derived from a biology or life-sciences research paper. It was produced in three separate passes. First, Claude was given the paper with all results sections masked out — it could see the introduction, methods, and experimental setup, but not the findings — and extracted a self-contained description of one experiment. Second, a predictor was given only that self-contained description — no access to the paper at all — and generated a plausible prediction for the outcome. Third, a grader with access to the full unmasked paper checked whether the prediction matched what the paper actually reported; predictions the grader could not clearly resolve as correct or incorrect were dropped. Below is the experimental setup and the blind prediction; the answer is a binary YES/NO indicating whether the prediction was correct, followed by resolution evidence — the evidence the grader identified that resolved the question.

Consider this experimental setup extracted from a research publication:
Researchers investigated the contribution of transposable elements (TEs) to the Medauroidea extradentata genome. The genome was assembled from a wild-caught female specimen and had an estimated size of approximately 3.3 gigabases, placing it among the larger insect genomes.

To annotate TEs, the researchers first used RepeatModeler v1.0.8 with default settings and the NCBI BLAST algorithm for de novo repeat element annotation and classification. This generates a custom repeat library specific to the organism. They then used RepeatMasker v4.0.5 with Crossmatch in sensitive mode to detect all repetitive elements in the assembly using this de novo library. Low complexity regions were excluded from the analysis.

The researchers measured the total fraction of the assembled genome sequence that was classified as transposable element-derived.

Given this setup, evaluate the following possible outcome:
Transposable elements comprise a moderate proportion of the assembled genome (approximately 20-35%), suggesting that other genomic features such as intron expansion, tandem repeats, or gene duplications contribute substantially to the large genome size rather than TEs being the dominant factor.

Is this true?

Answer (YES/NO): NO